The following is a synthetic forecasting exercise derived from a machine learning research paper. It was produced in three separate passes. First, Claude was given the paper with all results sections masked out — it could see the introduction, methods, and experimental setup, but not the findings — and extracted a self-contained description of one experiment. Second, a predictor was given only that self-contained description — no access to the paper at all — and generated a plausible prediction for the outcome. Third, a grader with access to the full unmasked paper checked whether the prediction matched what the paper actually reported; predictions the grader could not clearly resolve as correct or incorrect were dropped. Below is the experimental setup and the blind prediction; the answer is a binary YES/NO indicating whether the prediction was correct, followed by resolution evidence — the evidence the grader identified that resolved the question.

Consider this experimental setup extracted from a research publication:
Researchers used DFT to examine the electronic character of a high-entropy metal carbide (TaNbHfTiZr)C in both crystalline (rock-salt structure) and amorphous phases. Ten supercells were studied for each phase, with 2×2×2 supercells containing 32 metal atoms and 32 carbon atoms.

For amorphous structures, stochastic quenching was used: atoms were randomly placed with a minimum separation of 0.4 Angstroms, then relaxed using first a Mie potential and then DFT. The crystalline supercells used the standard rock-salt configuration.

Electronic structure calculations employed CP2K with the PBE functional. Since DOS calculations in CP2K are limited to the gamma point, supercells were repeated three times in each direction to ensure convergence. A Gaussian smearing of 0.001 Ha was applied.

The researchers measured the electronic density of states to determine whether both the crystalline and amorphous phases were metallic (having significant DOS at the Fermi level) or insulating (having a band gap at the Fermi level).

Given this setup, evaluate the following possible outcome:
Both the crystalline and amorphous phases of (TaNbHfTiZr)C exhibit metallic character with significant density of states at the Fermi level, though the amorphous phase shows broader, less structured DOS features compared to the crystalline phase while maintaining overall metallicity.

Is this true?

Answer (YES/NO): YES